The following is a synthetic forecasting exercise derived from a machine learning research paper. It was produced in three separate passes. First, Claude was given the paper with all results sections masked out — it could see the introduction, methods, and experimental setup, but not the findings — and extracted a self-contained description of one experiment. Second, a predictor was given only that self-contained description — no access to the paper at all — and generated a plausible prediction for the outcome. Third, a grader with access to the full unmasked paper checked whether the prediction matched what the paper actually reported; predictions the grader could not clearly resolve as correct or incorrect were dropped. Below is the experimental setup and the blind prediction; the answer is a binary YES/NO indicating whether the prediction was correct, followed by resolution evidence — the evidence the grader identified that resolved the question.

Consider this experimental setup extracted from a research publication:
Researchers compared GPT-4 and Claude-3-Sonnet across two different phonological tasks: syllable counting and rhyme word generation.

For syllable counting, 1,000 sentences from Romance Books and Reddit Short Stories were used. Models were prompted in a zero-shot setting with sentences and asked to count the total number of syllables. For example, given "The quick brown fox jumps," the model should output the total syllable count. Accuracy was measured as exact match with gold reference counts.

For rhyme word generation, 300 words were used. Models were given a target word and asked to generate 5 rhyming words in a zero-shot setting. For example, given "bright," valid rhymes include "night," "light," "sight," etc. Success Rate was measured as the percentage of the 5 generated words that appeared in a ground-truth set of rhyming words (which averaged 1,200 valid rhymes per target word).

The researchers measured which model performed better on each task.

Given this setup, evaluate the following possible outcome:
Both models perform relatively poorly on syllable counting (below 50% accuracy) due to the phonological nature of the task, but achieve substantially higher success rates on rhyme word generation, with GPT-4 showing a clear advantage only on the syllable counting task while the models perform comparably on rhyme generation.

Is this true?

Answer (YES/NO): NO